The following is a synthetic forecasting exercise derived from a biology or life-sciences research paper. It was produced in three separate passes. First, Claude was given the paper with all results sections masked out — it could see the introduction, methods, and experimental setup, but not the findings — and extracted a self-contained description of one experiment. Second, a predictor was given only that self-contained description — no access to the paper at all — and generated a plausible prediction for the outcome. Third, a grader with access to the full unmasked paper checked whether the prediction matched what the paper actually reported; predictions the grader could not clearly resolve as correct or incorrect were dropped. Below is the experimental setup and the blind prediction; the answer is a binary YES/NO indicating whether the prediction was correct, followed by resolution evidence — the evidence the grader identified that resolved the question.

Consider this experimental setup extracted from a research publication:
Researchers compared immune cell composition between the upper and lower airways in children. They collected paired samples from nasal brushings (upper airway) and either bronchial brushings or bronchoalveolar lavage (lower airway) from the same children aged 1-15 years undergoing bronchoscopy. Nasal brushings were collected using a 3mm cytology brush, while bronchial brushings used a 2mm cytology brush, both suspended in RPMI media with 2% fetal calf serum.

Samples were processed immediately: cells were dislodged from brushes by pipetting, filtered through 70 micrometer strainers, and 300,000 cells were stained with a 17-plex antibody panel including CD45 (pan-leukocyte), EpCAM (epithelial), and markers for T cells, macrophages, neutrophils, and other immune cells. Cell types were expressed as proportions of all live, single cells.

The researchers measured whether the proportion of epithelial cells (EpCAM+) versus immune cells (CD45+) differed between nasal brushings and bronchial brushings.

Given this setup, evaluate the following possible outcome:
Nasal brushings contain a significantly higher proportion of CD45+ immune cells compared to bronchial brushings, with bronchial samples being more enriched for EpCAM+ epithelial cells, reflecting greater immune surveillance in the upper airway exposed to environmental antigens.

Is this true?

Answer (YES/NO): NO